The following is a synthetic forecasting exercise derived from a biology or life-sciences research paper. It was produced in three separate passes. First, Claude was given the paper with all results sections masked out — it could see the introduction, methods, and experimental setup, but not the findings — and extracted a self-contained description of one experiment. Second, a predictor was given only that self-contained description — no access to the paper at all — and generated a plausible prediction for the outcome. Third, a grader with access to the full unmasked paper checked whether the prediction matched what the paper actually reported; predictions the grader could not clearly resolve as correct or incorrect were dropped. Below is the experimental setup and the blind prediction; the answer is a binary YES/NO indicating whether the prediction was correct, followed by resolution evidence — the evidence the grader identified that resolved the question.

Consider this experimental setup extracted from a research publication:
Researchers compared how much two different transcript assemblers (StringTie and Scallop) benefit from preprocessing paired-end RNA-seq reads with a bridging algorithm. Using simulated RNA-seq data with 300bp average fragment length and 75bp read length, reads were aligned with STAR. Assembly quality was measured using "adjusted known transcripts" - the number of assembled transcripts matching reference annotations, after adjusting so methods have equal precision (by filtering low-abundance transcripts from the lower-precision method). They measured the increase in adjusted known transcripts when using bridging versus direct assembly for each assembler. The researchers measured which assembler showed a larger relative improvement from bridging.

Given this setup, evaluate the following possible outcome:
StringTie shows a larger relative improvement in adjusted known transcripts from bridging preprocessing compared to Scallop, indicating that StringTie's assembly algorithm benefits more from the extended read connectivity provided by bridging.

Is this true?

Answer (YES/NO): NO